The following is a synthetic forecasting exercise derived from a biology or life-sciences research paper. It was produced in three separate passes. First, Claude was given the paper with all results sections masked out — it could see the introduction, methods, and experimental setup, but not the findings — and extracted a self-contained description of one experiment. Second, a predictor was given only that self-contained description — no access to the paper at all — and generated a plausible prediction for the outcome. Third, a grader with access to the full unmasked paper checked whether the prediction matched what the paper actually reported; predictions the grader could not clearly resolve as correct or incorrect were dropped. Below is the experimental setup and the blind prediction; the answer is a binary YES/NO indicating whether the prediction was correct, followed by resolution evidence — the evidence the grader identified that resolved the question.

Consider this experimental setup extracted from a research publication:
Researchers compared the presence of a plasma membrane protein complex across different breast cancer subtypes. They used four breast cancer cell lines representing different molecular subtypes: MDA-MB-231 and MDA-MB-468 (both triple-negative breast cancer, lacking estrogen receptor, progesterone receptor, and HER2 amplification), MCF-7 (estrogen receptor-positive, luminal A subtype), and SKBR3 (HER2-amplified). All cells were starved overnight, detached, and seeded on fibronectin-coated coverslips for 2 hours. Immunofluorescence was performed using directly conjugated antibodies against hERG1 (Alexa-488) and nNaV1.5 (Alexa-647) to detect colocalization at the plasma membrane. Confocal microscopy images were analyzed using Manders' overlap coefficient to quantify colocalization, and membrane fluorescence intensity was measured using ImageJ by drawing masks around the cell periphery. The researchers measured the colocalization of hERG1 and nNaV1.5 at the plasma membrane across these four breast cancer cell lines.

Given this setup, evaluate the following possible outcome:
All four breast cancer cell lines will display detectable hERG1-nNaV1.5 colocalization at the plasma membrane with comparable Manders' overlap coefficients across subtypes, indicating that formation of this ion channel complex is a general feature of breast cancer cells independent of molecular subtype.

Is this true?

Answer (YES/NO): NO